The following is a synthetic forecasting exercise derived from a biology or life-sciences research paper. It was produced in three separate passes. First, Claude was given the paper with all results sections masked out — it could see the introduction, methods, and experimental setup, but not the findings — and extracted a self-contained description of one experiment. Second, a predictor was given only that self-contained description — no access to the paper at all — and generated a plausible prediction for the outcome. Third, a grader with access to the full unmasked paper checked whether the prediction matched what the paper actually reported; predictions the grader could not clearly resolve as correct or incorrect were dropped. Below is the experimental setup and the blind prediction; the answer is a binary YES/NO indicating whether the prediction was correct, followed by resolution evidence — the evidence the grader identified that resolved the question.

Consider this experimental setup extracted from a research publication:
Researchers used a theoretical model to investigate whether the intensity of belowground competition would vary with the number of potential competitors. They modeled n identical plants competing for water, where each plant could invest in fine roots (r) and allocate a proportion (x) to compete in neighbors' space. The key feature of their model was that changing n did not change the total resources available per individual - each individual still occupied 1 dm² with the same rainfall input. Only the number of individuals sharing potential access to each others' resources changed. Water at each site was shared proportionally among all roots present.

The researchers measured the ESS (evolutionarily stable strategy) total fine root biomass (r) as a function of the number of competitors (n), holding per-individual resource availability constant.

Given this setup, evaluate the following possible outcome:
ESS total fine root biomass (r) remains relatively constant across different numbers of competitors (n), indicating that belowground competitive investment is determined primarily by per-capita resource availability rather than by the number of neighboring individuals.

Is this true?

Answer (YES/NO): NO